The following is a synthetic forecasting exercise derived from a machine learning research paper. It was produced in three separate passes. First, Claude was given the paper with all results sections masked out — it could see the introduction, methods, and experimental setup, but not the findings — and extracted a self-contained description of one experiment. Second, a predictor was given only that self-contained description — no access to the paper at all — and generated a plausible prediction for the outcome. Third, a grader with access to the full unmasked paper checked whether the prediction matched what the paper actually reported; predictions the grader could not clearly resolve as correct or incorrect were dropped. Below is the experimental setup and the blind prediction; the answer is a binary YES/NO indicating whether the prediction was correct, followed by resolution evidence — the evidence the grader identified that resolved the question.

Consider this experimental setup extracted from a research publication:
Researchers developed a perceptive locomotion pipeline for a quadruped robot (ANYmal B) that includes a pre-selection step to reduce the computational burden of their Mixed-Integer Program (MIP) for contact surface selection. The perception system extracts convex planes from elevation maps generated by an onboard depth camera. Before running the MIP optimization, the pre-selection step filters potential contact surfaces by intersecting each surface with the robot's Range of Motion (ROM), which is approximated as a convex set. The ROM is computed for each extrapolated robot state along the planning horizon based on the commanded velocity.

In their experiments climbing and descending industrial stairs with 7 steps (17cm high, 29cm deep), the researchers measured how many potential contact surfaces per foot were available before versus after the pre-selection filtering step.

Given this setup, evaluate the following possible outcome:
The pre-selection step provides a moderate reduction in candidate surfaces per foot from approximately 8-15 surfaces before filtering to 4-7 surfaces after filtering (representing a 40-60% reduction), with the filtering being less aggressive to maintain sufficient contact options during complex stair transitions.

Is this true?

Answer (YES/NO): NO